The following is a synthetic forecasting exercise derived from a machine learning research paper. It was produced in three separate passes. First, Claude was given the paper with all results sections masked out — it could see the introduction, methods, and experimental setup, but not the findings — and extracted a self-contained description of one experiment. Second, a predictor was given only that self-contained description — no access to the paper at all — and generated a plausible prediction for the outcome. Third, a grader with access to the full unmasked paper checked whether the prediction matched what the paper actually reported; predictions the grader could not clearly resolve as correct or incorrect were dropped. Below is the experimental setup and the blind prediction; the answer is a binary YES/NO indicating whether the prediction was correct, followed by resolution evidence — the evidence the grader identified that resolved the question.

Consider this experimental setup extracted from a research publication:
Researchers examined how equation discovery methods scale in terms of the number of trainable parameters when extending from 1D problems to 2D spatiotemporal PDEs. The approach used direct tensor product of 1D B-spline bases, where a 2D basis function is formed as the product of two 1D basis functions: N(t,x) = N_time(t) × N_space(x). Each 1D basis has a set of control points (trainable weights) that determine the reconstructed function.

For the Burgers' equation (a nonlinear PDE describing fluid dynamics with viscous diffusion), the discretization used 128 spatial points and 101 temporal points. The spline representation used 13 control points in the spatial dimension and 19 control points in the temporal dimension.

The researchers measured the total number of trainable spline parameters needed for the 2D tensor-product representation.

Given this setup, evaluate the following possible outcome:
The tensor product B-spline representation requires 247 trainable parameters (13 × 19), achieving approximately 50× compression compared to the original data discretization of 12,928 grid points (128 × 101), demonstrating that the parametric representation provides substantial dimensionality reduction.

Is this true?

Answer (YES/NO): YES